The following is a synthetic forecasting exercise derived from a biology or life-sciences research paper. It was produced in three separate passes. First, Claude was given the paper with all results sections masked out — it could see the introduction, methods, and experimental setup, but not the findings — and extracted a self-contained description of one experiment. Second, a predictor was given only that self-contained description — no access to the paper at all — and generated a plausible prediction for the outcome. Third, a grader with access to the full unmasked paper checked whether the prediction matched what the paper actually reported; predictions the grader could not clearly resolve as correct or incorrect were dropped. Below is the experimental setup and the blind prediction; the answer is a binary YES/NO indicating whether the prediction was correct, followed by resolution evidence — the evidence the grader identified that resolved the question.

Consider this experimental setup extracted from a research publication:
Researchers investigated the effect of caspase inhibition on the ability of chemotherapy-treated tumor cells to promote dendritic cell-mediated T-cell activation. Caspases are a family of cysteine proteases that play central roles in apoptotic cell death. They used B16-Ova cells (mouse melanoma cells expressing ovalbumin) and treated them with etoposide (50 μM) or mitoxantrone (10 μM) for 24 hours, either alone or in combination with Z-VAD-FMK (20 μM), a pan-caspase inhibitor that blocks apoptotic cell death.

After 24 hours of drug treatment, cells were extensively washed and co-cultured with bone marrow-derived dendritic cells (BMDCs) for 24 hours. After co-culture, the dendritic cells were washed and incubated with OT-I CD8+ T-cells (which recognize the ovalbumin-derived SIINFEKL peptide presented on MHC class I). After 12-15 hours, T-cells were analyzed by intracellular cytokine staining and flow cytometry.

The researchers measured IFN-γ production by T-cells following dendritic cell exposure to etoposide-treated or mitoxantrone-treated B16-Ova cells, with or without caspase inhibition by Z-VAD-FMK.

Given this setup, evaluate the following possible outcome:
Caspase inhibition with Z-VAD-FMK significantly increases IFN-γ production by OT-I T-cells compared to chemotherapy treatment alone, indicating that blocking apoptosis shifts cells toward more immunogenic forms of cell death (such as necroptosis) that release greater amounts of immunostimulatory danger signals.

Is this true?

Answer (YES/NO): NO